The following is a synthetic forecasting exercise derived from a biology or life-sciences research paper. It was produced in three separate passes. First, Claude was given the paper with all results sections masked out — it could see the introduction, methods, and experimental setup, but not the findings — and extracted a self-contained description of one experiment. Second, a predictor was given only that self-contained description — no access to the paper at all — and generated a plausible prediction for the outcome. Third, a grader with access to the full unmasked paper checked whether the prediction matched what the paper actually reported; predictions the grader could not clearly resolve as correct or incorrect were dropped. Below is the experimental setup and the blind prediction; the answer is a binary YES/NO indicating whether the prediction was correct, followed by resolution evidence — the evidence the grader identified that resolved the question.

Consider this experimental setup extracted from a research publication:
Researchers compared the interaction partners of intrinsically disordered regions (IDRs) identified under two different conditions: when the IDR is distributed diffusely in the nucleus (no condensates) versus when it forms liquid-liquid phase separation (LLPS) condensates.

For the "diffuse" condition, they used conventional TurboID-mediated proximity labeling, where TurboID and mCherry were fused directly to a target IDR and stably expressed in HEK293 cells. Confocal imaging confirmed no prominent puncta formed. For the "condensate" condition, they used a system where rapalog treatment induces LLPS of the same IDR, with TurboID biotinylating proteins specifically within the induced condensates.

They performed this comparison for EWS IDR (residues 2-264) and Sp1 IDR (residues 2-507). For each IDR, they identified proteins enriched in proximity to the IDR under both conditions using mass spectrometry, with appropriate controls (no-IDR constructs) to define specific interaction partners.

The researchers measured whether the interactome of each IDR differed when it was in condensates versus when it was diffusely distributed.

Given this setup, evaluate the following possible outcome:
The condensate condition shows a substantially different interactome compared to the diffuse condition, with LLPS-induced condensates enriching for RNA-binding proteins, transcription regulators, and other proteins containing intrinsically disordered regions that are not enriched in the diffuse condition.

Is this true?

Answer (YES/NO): NO